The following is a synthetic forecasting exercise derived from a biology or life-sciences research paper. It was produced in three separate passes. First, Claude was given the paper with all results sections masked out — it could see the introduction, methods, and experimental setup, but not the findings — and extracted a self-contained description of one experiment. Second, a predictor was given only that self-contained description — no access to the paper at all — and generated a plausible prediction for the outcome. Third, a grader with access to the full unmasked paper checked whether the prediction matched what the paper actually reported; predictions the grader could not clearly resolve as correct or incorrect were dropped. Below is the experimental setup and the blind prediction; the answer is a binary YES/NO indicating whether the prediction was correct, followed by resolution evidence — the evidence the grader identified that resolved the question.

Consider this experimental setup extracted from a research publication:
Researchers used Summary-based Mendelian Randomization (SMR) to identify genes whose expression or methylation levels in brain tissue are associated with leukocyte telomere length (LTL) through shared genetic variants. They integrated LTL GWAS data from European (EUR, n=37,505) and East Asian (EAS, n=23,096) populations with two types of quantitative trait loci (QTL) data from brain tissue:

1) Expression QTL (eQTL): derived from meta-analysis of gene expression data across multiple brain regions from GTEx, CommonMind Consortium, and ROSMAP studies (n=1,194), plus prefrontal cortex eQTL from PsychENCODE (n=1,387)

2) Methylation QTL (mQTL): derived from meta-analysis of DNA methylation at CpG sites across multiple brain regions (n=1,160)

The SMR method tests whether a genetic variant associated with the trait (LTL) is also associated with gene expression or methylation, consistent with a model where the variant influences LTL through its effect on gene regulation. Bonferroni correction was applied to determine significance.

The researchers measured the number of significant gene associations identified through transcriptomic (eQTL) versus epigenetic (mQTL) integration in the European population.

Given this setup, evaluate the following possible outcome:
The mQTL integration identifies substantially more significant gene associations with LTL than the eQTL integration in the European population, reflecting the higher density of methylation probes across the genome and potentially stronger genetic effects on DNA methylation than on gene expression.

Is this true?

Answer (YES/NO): YES